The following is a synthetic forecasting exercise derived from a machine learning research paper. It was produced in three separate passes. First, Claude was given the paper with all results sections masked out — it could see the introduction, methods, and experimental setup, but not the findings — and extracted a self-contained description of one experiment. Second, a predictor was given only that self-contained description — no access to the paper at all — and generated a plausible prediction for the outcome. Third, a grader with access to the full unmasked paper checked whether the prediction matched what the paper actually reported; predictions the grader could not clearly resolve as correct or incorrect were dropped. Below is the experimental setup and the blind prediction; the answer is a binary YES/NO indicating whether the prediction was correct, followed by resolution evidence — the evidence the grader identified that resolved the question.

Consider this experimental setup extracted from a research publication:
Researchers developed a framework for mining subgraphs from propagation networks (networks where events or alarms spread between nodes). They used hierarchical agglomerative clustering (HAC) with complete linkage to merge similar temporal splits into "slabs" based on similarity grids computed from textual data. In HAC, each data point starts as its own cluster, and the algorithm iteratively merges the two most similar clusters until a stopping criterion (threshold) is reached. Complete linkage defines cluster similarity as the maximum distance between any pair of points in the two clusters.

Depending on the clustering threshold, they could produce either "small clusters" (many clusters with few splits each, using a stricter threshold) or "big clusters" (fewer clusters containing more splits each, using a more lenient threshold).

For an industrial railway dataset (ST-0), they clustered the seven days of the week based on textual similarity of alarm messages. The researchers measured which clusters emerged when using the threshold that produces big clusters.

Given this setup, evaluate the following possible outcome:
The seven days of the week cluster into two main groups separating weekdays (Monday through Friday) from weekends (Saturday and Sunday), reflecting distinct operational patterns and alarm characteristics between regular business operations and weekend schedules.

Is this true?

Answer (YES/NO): NO